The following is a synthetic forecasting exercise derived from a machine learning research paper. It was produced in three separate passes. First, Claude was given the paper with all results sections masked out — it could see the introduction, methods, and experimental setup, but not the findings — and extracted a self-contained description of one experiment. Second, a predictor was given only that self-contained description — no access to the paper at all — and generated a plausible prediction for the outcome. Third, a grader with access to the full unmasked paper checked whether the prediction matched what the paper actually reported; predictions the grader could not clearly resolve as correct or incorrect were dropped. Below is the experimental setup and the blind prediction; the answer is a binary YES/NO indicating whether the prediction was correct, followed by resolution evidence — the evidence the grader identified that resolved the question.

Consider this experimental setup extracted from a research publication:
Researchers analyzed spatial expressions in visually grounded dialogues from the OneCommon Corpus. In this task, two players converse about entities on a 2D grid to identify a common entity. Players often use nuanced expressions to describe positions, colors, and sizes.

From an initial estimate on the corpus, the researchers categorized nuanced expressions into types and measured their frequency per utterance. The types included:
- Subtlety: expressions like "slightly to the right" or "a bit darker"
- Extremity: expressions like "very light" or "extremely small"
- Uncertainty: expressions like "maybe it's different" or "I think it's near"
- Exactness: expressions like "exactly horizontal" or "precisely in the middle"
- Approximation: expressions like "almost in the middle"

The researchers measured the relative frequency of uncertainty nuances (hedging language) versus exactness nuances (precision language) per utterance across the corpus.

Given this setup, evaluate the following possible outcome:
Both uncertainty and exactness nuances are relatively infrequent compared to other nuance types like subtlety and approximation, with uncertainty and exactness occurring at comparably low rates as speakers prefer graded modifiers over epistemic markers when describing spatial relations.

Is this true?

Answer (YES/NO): NO